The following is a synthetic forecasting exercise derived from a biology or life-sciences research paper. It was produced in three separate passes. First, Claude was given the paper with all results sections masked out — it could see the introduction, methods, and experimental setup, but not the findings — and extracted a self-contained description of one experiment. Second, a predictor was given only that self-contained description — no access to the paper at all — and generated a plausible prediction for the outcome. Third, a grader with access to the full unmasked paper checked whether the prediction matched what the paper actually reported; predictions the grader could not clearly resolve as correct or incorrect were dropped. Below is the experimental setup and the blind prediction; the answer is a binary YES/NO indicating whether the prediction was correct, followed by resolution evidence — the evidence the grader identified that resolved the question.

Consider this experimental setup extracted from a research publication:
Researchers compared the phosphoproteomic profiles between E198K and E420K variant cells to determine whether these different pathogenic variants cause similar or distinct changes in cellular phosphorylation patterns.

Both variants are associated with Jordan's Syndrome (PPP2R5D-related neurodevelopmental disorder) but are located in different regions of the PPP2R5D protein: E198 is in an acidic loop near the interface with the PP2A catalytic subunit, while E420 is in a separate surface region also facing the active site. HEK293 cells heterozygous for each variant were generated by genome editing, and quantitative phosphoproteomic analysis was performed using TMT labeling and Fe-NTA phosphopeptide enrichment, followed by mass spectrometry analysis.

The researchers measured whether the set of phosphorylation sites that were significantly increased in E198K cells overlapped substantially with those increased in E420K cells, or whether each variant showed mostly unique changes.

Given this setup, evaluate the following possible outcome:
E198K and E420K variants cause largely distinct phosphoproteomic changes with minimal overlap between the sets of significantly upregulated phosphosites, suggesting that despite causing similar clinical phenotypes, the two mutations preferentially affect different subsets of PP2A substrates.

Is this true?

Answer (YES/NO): NO